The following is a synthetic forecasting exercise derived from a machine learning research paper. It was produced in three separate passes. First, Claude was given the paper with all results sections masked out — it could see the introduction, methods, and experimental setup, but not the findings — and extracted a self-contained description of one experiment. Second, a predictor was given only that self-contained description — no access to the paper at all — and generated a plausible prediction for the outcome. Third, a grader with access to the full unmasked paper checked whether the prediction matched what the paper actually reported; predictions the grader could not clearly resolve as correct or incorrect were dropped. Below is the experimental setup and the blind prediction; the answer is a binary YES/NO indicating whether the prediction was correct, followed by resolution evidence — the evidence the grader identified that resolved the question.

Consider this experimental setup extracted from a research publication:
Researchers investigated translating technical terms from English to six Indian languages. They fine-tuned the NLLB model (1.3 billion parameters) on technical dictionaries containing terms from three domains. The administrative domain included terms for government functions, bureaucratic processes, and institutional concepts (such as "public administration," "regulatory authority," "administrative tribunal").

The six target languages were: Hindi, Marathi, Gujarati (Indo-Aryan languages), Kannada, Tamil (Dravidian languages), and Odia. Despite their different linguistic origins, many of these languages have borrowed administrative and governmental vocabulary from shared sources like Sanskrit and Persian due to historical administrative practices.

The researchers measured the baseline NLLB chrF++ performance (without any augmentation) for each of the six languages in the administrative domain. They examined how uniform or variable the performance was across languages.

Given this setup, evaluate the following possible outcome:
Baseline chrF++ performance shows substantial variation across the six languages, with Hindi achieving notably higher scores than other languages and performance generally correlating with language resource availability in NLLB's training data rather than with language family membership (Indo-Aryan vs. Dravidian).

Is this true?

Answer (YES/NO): NO